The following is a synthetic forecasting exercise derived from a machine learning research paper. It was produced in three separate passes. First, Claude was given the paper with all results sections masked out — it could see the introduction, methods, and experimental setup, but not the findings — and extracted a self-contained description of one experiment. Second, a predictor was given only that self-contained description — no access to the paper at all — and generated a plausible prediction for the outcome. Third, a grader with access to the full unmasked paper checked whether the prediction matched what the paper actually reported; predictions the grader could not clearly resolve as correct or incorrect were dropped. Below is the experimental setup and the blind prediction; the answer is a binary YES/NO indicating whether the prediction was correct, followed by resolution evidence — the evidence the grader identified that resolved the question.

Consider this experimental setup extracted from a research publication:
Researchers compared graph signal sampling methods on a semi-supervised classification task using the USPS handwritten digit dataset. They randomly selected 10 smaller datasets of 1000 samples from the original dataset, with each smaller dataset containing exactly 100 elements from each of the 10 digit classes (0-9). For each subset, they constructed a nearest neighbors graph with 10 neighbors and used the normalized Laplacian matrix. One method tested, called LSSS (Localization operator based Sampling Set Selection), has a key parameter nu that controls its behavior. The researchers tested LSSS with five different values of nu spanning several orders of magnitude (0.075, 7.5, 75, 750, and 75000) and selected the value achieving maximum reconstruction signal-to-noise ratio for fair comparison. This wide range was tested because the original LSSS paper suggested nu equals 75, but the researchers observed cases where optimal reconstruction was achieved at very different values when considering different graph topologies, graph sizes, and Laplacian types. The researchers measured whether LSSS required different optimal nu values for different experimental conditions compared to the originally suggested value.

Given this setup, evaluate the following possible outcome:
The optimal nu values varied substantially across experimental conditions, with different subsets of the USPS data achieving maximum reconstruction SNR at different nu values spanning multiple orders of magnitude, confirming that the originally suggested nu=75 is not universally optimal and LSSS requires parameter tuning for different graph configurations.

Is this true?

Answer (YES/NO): NO